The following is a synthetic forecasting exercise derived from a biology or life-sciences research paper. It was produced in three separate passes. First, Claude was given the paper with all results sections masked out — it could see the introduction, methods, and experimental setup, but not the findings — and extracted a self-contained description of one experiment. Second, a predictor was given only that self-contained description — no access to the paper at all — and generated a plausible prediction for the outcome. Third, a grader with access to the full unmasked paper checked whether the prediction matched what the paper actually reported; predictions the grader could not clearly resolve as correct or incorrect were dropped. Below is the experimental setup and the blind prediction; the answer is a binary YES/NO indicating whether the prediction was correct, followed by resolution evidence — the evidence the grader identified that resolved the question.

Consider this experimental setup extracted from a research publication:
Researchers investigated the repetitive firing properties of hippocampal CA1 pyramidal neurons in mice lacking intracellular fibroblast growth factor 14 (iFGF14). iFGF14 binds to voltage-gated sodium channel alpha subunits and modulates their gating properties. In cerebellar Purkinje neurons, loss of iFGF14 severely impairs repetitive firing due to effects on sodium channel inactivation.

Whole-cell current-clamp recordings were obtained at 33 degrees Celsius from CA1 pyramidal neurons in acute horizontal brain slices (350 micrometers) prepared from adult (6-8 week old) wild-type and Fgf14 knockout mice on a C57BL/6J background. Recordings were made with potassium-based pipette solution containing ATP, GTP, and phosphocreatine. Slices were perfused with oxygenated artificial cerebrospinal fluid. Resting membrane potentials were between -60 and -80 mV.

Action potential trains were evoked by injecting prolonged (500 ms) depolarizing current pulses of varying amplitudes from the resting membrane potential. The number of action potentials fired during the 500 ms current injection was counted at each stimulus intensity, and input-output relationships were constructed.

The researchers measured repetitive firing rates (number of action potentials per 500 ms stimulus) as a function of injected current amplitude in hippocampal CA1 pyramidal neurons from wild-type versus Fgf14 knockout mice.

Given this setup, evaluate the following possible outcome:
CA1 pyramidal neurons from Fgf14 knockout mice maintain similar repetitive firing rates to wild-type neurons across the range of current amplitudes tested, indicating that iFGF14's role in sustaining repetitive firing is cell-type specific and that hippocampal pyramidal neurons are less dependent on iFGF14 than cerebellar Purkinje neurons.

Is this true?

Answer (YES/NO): NO